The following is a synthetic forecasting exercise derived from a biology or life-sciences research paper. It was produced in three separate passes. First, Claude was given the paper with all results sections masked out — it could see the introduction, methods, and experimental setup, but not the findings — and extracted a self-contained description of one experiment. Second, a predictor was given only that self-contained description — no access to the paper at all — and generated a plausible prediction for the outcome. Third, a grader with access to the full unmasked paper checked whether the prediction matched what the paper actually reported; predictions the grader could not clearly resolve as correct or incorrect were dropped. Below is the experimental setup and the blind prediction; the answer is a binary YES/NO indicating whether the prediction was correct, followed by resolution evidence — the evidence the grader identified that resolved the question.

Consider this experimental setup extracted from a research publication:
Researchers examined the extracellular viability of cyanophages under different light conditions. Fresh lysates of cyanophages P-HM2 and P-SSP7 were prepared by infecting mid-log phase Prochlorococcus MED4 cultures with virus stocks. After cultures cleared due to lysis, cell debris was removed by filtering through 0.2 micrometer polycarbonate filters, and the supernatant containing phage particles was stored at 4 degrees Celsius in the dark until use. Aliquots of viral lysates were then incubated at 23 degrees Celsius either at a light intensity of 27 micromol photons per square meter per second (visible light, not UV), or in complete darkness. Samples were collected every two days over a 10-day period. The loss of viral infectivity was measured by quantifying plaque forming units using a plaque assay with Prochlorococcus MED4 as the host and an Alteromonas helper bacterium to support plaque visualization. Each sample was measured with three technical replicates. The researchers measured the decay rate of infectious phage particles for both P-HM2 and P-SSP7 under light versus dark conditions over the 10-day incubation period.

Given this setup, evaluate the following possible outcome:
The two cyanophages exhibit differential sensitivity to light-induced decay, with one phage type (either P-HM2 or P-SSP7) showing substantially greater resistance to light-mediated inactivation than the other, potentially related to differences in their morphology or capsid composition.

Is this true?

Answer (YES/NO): NO